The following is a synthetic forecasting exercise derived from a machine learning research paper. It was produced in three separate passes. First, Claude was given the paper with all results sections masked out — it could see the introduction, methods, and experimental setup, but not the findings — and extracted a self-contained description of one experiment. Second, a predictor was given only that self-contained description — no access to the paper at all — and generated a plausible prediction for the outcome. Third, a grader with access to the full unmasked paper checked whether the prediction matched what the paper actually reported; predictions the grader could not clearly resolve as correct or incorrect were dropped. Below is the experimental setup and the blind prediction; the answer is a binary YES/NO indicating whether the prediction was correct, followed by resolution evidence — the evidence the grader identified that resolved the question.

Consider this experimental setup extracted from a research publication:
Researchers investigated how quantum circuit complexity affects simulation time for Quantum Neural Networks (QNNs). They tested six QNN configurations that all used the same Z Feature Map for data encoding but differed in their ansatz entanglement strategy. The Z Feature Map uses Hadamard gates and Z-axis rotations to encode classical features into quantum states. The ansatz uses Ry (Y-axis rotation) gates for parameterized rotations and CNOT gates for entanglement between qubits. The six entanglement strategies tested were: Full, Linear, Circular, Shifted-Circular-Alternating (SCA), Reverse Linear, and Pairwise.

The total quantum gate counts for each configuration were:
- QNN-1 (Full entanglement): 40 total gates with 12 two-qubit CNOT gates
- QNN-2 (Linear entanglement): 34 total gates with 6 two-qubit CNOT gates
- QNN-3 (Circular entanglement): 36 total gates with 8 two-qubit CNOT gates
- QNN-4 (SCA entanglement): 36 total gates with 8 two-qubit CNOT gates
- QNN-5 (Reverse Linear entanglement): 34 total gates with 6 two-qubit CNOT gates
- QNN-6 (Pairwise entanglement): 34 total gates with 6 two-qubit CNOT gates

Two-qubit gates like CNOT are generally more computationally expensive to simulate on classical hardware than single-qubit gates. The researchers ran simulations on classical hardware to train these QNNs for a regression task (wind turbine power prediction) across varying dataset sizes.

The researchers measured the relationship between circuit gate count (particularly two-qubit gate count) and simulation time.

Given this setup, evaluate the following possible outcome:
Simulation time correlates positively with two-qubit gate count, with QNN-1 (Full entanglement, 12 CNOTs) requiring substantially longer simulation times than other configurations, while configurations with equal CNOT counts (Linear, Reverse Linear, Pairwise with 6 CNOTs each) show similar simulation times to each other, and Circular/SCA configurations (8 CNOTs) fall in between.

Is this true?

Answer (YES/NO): NO